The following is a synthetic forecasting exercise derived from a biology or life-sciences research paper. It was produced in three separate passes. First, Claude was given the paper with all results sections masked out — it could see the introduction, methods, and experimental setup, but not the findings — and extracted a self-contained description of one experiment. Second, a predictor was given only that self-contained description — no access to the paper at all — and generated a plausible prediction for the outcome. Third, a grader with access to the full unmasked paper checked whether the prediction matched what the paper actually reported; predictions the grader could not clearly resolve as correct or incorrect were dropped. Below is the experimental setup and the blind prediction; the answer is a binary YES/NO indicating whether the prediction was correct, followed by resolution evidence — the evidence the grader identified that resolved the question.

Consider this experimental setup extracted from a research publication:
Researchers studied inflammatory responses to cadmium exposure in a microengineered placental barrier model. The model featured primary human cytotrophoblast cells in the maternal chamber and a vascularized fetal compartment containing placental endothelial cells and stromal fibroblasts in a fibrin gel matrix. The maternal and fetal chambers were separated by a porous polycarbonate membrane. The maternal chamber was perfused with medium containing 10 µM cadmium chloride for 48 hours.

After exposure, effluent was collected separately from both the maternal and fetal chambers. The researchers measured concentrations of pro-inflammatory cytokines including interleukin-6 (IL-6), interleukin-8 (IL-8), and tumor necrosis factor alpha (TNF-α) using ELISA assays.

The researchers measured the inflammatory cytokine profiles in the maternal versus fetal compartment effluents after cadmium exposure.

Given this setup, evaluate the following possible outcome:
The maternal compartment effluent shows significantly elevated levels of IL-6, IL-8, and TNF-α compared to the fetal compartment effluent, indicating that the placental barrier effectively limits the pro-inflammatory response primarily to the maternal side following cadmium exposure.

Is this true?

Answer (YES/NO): NO